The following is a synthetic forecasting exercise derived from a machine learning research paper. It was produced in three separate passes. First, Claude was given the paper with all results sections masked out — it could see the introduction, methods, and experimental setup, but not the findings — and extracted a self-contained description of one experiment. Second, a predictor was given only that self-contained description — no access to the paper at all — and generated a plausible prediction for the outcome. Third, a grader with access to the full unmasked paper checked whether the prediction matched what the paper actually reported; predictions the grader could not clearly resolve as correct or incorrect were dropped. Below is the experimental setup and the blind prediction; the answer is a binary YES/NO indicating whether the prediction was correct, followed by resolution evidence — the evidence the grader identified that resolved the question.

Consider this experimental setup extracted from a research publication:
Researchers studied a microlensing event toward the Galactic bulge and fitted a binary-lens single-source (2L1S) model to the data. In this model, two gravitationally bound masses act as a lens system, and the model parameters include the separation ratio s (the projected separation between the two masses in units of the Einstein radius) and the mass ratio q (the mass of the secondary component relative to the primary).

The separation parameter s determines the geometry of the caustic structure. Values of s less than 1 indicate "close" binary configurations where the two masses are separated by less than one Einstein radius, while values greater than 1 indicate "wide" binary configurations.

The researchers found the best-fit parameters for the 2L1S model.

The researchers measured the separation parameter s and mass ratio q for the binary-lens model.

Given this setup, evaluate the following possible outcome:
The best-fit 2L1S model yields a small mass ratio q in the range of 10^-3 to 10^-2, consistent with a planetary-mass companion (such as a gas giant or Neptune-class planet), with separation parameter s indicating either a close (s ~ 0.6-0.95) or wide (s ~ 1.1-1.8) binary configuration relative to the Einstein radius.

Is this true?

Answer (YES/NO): NO